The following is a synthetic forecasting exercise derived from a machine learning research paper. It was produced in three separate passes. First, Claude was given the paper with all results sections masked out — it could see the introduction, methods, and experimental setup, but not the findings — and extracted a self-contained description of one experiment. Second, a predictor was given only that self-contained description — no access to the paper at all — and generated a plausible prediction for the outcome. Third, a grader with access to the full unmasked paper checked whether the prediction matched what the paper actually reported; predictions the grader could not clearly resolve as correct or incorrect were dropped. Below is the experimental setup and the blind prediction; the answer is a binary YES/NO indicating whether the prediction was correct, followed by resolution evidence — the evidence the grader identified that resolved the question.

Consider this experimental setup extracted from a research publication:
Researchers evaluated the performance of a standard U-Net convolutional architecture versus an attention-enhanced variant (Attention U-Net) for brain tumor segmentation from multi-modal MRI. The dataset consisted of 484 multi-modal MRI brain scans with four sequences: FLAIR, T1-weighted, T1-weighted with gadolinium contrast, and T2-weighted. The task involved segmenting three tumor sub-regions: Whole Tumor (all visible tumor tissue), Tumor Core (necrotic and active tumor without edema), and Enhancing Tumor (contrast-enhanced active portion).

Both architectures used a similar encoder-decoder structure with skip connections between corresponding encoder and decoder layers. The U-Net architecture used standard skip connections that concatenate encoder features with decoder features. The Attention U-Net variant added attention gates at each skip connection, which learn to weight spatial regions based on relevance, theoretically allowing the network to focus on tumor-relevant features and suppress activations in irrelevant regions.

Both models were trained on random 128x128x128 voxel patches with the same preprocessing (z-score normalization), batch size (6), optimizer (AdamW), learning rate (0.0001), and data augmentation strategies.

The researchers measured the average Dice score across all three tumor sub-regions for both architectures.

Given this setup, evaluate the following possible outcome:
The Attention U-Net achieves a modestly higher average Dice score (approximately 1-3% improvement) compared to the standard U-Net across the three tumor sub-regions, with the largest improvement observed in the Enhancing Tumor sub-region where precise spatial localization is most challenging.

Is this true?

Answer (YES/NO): NO